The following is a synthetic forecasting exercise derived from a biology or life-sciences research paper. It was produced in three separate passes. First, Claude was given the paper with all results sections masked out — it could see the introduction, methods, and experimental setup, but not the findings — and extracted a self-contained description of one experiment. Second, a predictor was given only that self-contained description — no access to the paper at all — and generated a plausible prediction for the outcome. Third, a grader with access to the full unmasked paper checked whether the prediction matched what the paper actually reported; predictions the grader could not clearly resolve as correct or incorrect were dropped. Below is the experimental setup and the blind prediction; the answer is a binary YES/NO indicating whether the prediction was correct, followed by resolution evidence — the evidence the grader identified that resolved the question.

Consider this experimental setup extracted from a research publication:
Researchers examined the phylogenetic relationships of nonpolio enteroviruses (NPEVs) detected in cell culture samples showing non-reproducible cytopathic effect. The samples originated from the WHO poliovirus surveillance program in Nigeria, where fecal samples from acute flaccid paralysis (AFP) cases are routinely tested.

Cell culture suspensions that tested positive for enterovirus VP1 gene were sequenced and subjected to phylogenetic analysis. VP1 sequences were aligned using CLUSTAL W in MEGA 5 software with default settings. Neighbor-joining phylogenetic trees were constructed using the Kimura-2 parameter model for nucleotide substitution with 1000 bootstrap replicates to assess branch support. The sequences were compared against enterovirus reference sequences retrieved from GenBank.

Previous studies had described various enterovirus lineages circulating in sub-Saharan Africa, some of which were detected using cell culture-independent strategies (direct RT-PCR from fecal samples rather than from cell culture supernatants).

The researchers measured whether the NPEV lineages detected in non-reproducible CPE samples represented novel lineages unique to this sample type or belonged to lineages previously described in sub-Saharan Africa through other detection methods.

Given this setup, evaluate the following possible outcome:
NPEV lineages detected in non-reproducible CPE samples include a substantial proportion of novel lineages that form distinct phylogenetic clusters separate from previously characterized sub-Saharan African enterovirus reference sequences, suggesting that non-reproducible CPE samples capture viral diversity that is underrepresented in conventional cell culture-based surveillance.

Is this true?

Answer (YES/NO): NO